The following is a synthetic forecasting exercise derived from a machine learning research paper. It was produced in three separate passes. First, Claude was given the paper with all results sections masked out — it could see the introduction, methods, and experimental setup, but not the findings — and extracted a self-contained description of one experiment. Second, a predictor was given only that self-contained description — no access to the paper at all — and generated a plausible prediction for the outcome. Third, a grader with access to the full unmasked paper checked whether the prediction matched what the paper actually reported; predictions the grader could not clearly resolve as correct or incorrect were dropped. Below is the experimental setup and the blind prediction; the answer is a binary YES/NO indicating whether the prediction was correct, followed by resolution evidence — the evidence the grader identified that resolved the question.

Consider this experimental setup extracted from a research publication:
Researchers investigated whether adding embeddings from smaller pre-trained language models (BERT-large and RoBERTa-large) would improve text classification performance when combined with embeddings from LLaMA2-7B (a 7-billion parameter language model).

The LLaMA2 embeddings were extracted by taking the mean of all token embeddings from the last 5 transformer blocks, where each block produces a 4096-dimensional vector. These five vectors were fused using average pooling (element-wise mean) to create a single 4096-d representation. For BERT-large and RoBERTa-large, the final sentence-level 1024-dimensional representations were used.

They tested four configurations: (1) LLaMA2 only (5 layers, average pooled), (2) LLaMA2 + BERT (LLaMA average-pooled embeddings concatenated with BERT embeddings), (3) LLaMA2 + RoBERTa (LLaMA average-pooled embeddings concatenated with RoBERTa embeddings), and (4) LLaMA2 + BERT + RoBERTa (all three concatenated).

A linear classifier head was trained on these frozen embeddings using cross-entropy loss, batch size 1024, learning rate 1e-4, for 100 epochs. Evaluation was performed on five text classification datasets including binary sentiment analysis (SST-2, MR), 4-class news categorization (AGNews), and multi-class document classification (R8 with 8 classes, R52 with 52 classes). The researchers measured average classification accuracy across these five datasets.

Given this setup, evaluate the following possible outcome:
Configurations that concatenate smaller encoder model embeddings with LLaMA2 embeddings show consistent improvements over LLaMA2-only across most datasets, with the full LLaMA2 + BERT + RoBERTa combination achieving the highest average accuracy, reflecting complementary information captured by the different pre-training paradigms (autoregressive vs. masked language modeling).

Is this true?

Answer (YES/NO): NO